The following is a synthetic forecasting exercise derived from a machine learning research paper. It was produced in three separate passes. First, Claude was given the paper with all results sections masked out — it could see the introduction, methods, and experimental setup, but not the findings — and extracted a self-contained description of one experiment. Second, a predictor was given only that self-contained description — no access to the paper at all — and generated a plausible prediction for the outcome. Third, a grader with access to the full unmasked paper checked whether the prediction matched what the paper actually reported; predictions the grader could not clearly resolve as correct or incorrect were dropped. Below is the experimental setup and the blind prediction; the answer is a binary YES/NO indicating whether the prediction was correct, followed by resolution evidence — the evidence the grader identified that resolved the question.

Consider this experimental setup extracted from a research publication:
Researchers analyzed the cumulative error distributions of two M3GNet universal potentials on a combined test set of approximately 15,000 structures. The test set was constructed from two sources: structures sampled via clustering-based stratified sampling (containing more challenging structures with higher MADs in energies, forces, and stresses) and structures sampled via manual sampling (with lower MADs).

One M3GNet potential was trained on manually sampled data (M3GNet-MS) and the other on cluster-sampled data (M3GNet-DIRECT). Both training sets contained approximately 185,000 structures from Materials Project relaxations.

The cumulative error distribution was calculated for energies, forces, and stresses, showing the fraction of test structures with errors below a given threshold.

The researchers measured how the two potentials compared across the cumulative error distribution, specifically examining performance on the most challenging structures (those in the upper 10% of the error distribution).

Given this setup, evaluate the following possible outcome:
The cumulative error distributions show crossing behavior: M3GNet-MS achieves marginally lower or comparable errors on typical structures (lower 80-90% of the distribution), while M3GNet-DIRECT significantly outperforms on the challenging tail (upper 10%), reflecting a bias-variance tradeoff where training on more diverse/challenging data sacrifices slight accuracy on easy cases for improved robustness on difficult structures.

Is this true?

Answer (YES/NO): NO